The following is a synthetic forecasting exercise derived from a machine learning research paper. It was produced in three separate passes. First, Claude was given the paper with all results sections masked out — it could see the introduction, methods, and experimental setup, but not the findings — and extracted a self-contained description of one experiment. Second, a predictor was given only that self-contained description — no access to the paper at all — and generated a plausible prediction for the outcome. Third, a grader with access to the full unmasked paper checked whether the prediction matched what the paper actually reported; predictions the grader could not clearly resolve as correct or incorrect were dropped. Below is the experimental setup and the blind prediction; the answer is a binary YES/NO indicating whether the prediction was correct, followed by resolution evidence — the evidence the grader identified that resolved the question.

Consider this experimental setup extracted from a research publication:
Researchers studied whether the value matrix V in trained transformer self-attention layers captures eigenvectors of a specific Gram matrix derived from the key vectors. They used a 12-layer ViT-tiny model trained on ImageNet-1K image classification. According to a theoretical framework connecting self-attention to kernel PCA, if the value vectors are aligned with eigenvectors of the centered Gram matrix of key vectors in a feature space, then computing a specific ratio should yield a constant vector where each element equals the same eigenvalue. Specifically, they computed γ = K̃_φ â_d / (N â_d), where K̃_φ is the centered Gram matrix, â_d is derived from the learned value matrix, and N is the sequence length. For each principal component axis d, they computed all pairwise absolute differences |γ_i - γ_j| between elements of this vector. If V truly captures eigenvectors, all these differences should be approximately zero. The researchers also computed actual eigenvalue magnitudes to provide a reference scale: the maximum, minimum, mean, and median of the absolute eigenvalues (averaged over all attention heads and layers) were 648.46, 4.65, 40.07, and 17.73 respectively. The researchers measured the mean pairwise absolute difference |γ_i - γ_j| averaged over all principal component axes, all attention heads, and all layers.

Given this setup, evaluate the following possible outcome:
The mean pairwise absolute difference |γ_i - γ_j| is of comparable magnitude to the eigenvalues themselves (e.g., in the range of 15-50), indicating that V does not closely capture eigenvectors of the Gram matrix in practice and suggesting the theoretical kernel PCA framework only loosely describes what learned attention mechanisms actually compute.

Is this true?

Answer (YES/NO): NO